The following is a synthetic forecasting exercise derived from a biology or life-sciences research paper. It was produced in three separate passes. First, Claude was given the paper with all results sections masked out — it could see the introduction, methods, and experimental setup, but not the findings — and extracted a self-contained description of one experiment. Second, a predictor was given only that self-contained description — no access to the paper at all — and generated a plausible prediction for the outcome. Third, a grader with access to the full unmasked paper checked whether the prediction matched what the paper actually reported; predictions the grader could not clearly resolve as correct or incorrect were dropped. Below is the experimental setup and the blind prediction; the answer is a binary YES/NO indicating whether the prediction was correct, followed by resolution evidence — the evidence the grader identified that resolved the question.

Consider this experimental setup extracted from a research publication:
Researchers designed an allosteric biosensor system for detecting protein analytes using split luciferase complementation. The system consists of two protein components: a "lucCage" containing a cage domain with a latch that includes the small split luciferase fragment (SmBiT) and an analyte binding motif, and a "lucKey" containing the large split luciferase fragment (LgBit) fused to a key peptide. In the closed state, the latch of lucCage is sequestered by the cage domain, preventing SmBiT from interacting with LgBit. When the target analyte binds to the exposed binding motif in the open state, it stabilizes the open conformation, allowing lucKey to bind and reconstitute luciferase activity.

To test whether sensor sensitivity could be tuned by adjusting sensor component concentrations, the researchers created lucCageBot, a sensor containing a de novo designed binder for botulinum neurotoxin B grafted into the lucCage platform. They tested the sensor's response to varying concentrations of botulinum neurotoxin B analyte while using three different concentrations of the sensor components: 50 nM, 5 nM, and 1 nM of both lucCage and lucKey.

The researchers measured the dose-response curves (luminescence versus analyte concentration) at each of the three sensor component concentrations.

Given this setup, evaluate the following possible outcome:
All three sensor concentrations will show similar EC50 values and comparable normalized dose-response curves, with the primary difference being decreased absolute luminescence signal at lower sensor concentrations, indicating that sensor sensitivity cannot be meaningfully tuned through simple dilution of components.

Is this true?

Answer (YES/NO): NO